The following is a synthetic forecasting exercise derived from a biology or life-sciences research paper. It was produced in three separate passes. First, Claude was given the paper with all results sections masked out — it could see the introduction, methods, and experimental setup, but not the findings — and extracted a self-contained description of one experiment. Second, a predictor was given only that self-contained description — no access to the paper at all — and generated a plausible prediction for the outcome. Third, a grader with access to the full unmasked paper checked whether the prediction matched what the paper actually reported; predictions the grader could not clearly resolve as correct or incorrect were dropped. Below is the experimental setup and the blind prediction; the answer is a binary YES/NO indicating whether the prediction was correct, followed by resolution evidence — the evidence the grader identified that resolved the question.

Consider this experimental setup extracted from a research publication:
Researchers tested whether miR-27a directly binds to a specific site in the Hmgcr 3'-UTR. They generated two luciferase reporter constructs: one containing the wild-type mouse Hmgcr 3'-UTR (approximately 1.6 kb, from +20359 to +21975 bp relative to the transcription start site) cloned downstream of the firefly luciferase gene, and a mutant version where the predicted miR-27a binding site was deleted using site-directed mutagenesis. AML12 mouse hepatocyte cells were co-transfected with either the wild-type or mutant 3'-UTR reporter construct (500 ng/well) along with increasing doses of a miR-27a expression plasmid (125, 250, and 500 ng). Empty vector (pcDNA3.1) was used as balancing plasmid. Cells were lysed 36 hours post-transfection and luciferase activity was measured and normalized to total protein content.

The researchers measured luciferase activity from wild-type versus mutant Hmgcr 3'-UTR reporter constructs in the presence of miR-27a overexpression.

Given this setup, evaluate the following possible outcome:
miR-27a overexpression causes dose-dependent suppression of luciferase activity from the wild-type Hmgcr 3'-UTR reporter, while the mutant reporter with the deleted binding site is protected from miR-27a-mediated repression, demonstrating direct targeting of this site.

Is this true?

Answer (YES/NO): YES